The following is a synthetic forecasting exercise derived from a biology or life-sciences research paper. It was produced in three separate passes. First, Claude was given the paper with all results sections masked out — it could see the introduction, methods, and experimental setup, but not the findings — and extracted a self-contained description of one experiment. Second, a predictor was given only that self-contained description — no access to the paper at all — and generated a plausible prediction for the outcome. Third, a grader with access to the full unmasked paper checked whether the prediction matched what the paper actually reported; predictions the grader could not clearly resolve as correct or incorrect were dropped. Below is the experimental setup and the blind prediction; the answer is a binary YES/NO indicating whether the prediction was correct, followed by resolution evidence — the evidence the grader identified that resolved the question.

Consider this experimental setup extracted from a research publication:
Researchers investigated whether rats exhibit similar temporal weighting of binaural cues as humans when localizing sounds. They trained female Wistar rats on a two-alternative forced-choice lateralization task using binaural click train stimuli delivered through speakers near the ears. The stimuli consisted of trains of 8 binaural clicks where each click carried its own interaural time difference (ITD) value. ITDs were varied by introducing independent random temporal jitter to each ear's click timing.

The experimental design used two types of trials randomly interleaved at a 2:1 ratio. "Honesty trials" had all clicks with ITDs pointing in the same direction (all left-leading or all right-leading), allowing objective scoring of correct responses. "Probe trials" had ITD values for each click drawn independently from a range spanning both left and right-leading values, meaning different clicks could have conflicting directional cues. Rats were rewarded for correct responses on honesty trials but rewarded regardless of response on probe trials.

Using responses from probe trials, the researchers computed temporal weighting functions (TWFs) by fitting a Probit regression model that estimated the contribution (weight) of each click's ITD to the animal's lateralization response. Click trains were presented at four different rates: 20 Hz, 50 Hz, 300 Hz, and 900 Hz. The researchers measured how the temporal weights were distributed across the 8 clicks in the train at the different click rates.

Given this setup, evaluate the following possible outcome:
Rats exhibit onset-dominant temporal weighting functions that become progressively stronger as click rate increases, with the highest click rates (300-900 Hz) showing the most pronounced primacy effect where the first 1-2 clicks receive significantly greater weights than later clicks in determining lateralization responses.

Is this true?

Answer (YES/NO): NO